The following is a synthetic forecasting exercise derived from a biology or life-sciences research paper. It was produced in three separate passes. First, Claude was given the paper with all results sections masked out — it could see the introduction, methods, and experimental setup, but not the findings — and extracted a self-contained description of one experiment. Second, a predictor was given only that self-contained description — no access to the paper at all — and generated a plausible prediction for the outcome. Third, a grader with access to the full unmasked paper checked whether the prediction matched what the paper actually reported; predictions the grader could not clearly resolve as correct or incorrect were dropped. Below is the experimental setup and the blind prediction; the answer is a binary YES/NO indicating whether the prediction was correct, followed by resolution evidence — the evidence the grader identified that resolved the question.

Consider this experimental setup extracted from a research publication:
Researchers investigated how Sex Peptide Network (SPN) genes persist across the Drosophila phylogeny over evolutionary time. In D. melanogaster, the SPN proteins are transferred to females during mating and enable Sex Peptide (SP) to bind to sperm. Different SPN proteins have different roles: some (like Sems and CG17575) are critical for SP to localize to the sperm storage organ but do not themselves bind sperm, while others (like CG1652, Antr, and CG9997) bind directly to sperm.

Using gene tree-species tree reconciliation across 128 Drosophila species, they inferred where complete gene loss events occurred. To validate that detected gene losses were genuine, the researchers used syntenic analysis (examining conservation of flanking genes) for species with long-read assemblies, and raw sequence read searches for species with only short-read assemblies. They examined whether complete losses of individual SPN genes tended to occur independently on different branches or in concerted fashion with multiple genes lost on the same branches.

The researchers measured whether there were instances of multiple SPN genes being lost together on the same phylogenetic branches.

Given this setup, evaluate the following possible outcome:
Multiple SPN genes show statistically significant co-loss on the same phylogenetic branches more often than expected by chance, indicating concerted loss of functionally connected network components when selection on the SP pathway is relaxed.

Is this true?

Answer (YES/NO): YES